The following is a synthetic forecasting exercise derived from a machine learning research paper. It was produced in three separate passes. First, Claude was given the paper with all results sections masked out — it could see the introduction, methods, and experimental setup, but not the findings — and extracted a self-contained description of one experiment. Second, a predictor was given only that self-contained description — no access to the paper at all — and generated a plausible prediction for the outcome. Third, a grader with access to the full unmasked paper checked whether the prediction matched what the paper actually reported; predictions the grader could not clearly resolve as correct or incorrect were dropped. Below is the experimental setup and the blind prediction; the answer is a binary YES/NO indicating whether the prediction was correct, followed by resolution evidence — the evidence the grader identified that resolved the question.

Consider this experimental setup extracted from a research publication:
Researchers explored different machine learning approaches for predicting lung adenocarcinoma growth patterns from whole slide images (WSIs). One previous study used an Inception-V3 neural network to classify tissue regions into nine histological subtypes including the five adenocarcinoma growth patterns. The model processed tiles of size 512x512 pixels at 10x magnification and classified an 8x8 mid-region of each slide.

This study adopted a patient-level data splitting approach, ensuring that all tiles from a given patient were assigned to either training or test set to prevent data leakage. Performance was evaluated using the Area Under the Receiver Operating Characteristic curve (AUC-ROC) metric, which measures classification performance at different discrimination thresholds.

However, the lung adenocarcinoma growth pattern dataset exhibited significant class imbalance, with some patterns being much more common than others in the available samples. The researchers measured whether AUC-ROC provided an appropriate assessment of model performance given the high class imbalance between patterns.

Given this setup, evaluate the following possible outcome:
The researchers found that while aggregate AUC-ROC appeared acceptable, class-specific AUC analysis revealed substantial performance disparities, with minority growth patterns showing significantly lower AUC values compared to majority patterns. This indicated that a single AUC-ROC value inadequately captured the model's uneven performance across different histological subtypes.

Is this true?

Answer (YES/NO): NO